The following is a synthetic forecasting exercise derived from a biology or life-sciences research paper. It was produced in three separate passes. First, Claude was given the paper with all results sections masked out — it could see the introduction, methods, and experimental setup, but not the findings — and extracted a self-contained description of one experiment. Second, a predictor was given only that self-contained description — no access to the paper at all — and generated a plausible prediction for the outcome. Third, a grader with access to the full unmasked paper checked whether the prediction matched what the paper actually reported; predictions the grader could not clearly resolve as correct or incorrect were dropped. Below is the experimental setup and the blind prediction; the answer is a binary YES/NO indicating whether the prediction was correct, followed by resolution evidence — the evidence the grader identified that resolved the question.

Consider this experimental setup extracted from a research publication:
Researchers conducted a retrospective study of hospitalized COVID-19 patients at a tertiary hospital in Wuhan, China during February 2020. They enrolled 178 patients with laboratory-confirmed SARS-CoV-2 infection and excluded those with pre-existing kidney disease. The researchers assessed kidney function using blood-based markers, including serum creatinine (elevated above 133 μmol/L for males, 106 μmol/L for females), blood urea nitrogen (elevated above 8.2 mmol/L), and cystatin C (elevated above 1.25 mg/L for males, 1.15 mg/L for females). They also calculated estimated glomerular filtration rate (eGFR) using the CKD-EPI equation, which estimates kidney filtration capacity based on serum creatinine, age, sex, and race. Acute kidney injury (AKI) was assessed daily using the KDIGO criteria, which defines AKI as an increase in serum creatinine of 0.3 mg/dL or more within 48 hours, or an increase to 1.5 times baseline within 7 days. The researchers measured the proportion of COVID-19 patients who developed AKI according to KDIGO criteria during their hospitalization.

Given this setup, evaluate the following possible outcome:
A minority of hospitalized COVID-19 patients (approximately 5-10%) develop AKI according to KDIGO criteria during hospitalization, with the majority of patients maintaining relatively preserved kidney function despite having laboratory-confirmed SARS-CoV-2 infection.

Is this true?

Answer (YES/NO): NO